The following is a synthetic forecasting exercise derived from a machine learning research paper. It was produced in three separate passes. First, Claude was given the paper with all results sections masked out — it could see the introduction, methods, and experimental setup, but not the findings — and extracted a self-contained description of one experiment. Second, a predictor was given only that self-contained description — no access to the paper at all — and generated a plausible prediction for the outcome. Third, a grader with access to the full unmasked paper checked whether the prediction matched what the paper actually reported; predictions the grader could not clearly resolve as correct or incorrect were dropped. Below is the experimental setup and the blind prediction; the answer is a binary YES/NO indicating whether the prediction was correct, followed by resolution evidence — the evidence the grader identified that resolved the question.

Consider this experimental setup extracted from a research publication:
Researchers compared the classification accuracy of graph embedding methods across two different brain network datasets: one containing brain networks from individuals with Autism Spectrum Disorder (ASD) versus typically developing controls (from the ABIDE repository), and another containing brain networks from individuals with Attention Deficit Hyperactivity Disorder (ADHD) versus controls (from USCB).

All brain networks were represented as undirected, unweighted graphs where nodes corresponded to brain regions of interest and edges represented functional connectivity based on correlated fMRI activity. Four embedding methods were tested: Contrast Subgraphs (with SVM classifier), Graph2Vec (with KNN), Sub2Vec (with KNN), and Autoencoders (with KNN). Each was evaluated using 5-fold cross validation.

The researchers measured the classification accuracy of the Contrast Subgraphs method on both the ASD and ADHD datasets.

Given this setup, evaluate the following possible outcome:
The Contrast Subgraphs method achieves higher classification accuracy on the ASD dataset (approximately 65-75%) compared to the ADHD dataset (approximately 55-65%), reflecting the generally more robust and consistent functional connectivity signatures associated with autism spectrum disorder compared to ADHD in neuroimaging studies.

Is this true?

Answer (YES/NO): NO